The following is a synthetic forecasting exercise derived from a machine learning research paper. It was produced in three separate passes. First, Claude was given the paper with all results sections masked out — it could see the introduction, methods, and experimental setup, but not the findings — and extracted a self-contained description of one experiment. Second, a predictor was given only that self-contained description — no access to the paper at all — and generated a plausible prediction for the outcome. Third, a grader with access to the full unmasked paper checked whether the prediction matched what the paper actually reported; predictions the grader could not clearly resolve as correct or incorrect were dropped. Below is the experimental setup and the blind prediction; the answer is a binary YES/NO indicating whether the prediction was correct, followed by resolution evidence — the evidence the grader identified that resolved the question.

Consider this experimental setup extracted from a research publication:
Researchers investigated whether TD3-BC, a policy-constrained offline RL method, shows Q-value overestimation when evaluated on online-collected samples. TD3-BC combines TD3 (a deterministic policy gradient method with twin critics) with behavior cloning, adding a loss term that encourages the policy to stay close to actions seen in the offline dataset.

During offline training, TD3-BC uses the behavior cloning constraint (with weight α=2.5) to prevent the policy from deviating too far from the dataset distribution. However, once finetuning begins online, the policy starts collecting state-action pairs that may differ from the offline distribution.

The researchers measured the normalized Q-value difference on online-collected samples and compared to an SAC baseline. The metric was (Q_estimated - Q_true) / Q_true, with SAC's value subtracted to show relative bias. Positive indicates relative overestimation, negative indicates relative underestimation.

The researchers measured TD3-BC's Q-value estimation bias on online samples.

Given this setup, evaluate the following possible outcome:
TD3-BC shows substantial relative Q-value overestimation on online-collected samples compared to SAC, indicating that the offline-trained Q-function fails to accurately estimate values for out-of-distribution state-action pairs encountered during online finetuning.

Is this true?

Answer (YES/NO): YES